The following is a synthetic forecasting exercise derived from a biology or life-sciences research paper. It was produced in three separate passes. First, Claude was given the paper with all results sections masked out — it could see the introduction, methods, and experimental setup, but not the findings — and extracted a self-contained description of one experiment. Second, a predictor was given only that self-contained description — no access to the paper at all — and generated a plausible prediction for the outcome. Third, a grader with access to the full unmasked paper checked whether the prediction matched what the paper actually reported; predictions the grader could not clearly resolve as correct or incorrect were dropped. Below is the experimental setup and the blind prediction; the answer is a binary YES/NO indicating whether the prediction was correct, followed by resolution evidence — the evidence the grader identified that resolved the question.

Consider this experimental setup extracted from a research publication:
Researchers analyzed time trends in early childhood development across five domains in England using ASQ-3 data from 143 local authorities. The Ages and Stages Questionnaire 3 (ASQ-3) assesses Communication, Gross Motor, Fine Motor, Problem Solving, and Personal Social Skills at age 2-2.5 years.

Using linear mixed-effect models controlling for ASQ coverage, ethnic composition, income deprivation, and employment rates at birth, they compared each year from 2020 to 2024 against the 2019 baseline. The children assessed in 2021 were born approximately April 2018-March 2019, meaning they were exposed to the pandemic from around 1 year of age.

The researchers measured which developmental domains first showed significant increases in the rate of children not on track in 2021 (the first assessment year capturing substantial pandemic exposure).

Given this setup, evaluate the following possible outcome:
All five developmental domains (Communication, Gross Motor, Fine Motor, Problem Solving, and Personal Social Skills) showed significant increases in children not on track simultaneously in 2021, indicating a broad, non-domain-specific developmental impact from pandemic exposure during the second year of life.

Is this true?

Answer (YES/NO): NO